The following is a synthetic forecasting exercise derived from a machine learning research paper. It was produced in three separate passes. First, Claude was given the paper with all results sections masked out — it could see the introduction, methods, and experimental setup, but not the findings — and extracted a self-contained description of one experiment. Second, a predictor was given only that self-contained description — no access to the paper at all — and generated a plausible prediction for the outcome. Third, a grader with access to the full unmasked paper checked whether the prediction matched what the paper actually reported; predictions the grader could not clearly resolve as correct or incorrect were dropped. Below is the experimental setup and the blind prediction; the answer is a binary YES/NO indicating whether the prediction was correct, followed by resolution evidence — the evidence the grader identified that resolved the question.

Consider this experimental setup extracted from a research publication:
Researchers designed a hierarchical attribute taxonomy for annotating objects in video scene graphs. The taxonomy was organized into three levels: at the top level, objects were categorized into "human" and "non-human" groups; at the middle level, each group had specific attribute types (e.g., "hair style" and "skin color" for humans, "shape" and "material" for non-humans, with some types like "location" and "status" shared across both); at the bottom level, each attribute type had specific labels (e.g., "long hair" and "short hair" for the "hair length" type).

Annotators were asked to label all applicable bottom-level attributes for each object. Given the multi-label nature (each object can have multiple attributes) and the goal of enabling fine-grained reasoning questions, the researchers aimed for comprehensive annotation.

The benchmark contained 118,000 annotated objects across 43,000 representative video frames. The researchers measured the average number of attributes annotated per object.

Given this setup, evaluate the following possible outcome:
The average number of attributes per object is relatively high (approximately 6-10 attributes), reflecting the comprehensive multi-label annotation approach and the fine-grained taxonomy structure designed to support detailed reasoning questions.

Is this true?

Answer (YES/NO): YES